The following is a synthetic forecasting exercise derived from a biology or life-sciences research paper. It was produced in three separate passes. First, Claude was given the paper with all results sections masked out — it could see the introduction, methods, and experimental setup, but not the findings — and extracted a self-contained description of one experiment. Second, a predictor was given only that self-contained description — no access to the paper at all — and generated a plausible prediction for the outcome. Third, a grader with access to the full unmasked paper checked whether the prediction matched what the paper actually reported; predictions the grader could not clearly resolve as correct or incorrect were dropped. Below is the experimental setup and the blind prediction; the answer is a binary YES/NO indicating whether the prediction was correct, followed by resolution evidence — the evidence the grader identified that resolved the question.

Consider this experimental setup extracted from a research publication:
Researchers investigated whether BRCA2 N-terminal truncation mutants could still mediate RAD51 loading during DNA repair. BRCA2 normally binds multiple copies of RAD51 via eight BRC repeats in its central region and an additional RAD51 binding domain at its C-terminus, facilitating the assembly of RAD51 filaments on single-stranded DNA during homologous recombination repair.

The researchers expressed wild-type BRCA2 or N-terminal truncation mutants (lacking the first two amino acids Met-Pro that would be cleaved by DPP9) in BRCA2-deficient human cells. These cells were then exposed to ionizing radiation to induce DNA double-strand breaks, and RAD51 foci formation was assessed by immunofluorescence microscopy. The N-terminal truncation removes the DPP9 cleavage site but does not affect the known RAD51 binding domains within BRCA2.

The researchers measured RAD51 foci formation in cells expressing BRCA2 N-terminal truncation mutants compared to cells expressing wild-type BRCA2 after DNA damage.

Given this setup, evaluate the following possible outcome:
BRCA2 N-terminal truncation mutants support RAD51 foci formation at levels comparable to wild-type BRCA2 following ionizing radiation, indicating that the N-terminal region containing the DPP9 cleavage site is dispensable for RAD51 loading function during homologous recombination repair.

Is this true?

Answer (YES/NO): NO